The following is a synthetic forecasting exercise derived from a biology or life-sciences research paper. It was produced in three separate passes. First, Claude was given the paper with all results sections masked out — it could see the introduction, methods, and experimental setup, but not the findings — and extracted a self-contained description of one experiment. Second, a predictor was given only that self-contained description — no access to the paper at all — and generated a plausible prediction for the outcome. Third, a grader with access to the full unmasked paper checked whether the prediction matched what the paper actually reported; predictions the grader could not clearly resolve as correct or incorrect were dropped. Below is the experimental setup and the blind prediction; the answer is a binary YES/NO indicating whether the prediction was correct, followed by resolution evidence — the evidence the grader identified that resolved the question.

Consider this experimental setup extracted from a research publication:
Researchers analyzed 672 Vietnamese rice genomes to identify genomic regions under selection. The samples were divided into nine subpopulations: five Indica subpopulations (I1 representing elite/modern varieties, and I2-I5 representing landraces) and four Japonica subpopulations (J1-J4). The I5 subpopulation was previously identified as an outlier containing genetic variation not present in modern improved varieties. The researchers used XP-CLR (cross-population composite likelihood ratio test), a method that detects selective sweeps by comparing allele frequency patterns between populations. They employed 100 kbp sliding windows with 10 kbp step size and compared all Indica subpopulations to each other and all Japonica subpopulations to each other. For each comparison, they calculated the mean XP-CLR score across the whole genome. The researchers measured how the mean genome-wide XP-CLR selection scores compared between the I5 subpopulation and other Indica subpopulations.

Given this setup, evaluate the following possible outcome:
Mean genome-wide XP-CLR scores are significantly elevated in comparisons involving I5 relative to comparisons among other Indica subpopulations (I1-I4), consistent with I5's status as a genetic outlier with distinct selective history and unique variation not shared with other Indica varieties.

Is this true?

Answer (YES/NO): YES